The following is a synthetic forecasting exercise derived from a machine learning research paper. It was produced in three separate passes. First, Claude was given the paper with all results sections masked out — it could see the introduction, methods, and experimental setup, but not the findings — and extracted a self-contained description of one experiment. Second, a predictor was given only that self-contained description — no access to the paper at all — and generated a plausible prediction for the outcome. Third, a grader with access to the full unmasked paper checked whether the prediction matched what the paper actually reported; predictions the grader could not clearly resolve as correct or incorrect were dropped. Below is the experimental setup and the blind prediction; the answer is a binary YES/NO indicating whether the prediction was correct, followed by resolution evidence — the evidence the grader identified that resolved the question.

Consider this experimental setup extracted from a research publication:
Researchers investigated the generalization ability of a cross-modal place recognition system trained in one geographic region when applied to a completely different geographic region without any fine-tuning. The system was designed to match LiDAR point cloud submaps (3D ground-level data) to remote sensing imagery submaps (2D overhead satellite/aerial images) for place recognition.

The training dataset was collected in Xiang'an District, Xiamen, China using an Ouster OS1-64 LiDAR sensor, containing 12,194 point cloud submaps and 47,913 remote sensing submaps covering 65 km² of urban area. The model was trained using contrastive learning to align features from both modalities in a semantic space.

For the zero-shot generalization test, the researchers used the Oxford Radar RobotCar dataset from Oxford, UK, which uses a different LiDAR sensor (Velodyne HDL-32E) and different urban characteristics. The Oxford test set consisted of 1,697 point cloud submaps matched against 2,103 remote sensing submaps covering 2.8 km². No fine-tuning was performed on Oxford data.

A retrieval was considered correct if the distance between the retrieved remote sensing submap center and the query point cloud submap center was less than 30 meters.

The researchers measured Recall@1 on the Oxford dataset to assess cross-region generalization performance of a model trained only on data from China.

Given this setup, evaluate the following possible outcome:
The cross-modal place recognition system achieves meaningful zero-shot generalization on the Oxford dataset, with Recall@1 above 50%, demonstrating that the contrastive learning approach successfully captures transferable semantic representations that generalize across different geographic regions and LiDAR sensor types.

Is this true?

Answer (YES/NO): YES